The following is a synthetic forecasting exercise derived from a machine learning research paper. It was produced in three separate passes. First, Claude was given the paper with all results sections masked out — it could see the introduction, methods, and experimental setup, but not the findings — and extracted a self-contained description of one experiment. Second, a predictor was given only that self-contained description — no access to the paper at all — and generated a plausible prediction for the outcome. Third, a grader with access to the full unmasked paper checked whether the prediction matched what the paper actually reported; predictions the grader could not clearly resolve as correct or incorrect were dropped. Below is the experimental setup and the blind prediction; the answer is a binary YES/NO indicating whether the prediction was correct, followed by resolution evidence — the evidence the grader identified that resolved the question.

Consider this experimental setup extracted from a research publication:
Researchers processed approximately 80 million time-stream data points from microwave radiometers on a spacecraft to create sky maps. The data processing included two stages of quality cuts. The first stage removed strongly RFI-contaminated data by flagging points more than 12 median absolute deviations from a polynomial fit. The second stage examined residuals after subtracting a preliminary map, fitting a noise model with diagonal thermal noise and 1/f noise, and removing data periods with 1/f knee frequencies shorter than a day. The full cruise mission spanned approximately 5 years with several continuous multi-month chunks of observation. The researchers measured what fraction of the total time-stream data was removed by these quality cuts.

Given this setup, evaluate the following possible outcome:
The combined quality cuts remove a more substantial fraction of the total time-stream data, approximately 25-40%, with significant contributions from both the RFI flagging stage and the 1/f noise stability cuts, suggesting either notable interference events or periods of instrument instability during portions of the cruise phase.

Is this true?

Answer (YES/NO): NO